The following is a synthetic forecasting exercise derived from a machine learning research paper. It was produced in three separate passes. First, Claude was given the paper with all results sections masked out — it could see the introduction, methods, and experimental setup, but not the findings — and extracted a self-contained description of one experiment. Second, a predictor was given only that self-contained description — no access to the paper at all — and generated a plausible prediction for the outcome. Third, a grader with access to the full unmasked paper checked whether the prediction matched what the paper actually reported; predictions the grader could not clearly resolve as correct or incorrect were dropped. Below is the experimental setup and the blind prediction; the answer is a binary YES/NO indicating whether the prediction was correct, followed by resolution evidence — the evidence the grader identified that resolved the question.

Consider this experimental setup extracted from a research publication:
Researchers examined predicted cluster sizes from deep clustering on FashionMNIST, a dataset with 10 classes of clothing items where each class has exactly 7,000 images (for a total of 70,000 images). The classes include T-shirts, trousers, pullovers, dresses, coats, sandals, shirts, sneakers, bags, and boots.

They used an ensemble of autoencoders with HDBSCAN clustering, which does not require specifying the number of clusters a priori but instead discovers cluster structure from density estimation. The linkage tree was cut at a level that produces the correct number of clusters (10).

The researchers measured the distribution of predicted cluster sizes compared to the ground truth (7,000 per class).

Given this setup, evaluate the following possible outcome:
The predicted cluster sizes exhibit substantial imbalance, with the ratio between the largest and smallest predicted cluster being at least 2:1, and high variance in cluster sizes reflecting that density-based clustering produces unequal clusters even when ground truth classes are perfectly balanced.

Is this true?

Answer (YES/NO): YES